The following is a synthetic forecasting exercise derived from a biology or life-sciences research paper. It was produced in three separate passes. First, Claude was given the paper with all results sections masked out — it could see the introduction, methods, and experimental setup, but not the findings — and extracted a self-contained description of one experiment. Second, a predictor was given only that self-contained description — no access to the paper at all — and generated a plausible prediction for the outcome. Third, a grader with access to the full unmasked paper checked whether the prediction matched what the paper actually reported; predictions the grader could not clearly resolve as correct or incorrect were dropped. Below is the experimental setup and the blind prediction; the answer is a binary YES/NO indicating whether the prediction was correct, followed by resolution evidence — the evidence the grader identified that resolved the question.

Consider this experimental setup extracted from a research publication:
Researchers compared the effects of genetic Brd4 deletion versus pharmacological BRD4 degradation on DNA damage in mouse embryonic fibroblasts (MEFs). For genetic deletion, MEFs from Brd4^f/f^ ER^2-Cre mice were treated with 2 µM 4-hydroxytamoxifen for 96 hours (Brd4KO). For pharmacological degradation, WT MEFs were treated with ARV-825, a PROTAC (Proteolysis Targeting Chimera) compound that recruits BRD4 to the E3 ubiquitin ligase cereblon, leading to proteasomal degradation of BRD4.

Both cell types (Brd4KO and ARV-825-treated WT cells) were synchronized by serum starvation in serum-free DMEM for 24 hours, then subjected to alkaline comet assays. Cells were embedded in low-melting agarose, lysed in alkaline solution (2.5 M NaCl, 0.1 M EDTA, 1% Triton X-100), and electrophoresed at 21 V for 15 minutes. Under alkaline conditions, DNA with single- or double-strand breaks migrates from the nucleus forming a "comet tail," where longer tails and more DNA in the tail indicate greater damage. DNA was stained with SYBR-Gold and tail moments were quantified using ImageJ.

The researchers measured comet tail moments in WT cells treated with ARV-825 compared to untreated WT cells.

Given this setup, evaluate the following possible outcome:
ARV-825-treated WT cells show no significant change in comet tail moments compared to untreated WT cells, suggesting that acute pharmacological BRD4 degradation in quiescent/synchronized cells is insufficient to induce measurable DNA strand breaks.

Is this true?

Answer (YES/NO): NO